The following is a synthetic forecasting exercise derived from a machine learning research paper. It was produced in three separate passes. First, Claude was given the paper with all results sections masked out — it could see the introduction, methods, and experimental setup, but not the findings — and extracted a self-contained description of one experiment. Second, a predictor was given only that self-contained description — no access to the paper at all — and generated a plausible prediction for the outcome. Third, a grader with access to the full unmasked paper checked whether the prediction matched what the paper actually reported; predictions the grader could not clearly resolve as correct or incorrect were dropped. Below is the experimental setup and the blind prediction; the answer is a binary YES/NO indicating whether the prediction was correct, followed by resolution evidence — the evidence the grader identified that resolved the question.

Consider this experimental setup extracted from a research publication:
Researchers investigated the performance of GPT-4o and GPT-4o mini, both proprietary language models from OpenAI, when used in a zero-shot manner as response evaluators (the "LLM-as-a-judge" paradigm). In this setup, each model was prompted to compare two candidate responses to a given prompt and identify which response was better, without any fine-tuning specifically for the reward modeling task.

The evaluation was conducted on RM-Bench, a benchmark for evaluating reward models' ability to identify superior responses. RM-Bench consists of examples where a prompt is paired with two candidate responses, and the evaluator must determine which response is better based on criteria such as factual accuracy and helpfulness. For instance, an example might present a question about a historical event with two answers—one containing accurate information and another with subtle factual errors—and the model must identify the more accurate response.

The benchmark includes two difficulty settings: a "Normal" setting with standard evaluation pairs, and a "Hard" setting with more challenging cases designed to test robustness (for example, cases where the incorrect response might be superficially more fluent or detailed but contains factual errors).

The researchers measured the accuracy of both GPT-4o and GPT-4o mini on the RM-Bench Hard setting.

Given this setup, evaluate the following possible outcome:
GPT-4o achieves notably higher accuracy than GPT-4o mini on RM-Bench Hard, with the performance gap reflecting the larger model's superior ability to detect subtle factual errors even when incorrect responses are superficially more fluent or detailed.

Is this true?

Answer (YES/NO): YES